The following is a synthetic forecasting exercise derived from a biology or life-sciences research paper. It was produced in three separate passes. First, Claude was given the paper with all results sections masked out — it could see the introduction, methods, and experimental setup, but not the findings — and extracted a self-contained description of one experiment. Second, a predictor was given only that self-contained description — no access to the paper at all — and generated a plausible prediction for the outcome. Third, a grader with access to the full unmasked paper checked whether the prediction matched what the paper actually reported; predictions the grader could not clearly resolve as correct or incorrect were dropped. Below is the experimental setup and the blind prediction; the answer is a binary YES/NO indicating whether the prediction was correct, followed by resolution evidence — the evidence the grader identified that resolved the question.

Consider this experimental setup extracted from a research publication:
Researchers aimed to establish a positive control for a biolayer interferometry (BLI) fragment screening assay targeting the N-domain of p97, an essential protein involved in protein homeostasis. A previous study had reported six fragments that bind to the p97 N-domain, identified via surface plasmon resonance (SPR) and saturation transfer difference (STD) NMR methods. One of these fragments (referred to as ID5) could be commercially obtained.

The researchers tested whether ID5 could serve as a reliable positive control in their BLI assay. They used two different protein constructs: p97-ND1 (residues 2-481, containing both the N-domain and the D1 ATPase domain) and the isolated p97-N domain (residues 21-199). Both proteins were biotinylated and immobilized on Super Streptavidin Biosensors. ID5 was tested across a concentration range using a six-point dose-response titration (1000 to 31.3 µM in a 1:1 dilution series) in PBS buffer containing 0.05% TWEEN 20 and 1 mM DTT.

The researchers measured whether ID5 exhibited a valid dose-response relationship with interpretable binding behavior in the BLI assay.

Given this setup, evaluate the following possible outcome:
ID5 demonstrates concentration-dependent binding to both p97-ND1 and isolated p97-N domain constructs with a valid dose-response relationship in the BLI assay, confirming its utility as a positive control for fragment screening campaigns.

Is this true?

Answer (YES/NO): NO